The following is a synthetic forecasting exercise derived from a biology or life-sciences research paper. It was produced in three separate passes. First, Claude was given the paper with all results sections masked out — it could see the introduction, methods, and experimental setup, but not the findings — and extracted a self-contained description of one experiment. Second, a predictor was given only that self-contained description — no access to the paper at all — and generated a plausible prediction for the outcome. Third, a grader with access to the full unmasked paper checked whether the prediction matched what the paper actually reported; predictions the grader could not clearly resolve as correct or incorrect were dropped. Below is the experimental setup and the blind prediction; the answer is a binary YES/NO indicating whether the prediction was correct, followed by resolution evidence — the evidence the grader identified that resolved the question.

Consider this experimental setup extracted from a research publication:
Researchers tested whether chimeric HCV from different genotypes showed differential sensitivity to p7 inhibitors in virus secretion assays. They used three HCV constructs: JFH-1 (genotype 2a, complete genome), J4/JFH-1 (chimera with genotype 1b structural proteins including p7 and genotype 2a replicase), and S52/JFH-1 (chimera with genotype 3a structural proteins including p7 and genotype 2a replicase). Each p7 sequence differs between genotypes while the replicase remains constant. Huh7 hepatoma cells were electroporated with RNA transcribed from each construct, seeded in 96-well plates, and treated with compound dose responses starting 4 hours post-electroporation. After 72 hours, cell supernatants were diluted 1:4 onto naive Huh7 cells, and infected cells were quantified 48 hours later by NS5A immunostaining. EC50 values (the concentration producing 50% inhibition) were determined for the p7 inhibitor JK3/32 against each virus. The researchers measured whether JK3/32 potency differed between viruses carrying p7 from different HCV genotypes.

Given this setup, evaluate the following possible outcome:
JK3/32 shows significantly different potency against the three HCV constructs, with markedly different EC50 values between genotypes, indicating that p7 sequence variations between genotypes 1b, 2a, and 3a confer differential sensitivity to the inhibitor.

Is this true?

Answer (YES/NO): YES